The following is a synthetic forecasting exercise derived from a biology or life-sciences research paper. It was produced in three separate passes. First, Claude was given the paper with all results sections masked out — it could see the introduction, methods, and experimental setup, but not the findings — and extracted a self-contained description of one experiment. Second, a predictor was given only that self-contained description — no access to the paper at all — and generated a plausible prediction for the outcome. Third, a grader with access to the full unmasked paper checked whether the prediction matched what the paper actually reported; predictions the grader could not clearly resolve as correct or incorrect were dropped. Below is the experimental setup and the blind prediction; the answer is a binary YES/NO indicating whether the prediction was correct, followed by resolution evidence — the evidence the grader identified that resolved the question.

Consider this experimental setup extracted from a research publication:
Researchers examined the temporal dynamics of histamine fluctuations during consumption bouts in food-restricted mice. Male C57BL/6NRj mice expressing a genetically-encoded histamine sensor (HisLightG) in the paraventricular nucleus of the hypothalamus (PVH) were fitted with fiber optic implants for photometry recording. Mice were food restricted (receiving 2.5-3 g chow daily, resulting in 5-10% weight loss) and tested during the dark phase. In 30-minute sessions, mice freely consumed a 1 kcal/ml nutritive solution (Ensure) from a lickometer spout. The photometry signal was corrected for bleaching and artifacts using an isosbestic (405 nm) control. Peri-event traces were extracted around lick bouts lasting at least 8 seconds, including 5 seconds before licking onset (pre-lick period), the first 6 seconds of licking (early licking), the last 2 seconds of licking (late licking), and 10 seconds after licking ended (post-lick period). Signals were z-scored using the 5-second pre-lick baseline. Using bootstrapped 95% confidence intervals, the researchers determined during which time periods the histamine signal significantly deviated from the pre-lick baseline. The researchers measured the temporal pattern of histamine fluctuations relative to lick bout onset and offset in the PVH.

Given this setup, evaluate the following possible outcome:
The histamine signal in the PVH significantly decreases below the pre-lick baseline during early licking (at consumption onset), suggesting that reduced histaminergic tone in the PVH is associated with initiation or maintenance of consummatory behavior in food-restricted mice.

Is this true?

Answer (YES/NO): YES